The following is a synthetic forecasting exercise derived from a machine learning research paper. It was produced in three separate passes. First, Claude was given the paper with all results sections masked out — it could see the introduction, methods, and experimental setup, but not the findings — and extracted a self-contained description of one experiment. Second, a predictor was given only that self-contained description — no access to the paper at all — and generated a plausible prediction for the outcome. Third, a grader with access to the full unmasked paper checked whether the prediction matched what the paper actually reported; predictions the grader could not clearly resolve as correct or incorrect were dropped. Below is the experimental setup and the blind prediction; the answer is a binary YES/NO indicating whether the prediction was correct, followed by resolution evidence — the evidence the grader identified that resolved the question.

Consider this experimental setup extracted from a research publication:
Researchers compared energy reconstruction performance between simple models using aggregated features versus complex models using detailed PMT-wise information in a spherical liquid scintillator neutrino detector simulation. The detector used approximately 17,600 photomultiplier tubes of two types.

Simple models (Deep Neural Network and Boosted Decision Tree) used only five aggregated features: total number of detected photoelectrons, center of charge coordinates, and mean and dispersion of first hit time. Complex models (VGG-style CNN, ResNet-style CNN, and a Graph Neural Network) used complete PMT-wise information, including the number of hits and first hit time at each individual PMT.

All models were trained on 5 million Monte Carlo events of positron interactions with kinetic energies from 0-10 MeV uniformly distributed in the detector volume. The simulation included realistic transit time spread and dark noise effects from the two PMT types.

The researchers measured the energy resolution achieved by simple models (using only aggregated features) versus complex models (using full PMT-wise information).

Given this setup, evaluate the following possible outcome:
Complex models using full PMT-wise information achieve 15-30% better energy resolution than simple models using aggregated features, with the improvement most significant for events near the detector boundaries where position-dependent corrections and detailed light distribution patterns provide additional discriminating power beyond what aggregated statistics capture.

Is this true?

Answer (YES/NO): NO